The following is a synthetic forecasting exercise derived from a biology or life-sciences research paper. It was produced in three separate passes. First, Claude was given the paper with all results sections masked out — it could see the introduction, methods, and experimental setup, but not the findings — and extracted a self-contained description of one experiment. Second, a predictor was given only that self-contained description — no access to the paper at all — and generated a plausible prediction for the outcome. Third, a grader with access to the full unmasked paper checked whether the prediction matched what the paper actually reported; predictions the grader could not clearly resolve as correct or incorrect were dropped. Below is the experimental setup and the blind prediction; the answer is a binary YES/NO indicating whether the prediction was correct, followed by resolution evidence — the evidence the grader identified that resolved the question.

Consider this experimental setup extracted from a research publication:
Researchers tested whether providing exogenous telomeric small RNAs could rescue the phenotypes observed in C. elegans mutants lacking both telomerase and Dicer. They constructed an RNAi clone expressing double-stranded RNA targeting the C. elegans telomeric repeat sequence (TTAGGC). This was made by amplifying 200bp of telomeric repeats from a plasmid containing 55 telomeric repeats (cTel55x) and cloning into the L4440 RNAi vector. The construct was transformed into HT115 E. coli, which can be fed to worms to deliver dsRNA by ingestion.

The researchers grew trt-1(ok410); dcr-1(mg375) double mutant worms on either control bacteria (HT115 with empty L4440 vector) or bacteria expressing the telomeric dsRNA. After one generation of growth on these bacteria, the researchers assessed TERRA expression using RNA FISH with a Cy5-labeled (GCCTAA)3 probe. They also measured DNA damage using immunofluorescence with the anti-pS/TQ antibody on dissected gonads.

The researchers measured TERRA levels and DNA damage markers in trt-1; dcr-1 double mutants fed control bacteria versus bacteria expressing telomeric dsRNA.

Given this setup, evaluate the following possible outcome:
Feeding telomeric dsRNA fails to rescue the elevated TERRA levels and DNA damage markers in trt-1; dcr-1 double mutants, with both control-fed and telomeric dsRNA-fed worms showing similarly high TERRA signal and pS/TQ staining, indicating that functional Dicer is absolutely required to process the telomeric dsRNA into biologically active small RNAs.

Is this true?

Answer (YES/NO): NO